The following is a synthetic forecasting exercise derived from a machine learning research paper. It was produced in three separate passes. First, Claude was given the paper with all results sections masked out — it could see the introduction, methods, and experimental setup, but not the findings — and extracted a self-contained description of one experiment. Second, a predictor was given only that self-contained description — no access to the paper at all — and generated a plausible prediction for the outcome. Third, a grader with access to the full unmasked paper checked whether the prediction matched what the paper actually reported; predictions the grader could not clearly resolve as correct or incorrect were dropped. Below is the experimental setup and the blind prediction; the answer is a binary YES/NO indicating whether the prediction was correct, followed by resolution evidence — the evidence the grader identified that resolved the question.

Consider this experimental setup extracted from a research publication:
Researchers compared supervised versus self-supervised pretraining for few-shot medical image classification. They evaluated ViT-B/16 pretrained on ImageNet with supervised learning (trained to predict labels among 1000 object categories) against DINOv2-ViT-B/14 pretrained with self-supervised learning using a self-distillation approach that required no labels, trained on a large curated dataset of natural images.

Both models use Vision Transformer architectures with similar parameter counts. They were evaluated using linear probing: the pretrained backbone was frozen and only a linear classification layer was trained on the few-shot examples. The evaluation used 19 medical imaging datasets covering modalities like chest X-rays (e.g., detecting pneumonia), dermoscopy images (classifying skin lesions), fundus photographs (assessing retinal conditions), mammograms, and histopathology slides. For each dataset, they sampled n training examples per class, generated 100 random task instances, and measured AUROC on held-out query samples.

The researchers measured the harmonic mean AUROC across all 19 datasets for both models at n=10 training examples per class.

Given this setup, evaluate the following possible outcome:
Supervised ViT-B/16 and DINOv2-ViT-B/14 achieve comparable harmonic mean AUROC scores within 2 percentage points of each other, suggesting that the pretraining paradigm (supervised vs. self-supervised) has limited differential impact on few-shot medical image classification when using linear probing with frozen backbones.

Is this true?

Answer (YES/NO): YES